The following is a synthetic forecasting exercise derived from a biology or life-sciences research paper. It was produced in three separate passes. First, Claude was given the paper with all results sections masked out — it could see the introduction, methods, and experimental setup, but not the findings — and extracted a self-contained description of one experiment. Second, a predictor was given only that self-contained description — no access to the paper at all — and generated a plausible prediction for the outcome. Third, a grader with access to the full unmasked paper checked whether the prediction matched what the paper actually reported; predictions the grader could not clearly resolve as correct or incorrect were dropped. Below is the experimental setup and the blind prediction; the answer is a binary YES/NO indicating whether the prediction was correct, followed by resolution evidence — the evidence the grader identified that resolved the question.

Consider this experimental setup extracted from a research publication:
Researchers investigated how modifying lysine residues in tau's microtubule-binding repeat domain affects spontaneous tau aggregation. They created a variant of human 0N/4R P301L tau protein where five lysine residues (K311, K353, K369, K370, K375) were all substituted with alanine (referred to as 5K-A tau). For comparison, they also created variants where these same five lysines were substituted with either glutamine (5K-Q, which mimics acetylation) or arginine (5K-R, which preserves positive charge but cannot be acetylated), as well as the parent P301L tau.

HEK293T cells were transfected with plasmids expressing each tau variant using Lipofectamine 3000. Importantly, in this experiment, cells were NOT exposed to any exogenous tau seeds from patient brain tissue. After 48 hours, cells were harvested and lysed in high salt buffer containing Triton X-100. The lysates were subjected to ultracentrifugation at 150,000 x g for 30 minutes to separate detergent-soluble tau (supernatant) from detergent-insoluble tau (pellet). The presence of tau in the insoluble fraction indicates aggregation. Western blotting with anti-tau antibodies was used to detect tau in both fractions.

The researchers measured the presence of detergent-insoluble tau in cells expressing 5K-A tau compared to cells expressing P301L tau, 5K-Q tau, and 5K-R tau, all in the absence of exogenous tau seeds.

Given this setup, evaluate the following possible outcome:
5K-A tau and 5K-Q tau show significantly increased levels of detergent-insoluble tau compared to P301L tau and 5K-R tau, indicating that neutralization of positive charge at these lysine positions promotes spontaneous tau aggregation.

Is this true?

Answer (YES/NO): NO